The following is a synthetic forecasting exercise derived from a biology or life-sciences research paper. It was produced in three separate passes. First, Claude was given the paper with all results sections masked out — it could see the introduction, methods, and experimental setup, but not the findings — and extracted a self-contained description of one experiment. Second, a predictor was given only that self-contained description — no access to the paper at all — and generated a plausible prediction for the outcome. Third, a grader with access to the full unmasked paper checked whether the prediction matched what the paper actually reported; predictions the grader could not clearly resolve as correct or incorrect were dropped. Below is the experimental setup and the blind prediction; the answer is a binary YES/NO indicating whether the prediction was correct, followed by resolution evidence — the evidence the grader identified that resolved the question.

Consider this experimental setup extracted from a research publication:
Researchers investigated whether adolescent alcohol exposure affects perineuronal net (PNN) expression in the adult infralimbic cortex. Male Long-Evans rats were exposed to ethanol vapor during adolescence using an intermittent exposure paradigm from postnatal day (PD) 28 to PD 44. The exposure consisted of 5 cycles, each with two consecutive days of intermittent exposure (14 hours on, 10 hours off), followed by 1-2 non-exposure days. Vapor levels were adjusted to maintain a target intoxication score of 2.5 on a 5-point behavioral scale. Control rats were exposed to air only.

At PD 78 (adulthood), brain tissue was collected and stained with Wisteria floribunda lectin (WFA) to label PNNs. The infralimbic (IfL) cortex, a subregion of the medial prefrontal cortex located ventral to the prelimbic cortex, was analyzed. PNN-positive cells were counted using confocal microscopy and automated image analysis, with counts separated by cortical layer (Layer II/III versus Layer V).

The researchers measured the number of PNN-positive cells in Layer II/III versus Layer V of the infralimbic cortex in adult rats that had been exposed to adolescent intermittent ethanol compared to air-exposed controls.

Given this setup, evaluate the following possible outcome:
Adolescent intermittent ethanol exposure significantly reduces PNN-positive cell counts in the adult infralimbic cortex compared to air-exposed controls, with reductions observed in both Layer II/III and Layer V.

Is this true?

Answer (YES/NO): NO